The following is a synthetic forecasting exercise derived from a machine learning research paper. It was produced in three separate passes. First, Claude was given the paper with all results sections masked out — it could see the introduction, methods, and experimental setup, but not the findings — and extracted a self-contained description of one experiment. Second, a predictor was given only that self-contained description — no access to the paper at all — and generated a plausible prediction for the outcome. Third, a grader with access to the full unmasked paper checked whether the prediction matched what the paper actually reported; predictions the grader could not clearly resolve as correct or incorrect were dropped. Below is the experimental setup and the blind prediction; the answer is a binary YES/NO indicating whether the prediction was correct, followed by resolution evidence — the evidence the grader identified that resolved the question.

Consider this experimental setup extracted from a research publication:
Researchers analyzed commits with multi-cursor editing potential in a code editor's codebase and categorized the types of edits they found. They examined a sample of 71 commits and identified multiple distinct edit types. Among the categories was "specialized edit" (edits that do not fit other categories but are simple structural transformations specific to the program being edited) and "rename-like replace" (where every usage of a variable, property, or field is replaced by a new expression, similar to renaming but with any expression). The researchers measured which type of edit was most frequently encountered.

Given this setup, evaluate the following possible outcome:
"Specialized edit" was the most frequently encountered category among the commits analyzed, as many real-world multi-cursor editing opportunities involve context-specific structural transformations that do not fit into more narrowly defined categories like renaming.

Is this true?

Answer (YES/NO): YES